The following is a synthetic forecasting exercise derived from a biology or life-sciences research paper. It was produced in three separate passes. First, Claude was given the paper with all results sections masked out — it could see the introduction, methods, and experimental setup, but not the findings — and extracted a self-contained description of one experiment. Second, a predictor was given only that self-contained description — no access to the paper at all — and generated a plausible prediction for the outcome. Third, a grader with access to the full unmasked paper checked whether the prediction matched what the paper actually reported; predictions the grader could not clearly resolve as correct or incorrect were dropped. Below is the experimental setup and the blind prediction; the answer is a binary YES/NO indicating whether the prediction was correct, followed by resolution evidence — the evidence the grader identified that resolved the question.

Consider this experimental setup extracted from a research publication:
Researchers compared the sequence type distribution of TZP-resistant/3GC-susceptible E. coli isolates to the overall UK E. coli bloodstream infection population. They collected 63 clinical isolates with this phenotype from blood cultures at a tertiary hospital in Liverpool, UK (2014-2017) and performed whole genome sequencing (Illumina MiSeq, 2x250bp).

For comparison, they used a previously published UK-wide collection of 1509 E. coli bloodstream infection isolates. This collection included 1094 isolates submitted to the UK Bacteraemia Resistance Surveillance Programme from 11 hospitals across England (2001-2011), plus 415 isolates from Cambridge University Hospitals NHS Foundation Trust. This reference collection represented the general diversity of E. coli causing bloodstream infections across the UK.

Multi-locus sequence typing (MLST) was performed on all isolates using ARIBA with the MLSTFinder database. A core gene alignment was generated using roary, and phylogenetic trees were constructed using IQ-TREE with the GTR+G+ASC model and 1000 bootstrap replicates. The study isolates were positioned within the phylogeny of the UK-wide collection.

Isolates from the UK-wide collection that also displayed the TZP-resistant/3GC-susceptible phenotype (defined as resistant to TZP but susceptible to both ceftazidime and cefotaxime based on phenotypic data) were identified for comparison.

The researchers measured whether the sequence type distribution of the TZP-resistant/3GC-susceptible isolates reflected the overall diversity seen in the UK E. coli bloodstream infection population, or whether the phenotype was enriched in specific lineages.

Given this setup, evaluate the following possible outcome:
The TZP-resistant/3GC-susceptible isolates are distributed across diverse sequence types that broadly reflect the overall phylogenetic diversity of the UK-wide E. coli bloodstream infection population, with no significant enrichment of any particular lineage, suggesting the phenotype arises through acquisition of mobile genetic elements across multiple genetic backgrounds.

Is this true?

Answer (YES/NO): NO